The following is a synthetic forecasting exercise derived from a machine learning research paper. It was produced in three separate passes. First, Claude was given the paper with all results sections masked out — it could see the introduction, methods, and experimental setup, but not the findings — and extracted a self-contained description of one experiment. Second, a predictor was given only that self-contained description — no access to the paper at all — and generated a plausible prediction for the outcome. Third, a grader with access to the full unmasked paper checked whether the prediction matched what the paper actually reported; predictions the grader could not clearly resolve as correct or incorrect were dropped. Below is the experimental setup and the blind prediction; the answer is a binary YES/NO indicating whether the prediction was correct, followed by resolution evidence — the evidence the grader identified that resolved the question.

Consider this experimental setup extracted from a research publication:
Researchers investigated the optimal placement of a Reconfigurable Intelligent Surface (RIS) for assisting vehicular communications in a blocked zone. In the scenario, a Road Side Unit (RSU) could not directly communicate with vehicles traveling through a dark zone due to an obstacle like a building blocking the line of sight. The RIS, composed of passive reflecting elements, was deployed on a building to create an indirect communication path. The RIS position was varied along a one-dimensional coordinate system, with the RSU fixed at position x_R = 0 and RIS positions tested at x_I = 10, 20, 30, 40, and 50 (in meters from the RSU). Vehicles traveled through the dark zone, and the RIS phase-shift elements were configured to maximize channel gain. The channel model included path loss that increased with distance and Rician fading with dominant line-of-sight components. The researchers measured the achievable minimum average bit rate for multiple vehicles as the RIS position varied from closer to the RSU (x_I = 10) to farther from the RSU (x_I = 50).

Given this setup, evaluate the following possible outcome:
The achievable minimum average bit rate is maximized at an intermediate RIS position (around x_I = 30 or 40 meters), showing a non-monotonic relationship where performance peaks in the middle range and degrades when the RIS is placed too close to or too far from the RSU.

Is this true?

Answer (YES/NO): NO